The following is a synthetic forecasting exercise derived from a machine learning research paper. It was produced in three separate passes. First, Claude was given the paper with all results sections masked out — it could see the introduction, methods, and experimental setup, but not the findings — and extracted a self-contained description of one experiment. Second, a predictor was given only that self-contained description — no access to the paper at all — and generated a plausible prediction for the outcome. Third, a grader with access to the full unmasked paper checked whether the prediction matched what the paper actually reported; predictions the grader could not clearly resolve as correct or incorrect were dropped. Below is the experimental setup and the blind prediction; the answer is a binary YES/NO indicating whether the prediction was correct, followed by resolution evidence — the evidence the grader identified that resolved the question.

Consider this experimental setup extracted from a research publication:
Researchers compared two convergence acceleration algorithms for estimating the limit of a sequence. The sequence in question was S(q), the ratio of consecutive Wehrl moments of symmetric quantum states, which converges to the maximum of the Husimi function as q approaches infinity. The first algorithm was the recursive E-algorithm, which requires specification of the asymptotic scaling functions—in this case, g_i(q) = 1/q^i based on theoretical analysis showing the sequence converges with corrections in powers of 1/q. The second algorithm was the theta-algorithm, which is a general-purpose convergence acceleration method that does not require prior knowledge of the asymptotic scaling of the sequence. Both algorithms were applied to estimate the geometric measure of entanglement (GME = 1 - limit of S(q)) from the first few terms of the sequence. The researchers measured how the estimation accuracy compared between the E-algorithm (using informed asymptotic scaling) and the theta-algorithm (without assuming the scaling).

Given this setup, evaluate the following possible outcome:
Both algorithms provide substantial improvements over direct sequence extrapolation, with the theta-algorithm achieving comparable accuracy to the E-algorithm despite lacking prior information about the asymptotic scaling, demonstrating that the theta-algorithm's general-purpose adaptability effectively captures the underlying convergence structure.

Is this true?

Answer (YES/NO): NO